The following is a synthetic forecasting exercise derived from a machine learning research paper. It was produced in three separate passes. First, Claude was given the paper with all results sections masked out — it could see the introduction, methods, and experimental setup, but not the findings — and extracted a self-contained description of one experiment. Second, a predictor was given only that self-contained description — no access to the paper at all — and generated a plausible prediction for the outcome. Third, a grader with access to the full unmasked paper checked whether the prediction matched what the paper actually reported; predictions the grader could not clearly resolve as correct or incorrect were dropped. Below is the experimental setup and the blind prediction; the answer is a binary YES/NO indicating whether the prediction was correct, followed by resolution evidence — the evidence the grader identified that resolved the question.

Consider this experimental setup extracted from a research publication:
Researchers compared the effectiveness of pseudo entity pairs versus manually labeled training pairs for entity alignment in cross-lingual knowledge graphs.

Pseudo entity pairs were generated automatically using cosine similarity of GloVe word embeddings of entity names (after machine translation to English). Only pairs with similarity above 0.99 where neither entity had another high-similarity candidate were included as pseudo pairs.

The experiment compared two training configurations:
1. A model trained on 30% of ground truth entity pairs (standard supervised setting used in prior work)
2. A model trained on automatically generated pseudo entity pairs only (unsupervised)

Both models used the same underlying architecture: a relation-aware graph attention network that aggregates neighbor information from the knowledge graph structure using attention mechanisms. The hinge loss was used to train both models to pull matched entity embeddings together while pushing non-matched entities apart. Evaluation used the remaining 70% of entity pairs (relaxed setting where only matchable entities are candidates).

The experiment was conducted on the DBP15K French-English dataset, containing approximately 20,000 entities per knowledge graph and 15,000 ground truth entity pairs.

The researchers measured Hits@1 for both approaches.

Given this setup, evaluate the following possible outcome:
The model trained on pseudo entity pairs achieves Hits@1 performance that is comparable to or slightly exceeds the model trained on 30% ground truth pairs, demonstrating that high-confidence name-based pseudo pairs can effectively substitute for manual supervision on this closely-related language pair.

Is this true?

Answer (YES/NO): YES